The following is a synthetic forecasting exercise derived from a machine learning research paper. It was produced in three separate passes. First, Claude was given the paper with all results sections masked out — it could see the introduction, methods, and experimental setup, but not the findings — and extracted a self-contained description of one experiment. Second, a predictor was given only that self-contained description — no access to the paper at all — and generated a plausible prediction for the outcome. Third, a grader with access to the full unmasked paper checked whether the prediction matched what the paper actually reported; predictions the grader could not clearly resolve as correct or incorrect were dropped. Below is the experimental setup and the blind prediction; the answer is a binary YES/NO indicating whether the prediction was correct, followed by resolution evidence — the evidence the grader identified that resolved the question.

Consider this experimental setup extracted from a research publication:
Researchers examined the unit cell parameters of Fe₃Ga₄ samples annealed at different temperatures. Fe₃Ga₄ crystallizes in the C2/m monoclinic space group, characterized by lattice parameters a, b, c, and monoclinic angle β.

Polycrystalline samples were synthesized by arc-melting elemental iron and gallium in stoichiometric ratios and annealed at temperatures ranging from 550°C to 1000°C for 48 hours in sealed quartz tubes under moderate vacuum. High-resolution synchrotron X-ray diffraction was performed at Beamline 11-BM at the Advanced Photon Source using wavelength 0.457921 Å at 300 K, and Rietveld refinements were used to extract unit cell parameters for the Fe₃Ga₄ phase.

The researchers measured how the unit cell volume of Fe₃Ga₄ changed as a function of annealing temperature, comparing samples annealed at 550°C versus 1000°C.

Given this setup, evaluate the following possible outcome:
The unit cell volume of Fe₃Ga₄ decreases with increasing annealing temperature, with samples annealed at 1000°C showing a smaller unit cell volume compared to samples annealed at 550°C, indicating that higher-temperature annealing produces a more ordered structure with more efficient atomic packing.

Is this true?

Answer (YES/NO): NO